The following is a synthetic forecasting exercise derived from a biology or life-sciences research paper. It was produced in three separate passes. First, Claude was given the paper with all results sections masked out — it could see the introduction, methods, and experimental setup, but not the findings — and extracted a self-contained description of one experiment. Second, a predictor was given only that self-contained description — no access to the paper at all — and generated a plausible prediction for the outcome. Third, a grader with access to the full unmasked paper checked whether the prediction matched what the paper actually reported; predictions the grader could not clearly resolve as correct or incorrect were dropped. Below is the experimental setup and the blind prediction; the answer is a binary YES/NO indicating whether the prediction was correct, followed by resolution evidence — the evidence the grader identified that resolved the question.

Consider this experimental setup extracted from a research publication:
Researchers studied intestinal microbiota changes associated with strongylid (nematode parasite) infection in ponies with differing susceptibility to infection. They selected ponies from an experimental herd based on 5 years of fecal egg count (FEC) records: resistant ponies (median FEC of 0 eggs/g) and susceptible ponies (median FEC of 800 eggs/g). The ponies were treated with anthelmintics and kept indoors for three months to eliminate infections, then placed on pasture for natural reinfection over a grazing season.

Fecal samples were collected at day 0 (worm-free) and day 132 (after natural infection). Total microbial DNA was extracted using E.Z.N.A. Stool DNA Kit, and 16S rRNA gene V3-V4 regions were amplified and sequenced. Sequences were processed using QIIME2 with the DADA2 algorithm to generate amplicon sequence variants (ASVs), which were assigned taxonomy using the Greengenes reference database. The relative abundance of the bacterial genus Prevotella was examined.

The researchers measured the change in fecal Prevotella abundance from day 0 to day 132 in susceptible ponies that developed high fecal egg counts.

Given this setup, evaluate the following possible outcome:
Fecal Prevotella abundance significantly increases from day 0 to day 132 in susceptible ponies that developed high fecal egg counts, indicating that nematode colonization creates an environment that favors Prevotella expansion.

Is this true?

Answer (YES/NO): NO